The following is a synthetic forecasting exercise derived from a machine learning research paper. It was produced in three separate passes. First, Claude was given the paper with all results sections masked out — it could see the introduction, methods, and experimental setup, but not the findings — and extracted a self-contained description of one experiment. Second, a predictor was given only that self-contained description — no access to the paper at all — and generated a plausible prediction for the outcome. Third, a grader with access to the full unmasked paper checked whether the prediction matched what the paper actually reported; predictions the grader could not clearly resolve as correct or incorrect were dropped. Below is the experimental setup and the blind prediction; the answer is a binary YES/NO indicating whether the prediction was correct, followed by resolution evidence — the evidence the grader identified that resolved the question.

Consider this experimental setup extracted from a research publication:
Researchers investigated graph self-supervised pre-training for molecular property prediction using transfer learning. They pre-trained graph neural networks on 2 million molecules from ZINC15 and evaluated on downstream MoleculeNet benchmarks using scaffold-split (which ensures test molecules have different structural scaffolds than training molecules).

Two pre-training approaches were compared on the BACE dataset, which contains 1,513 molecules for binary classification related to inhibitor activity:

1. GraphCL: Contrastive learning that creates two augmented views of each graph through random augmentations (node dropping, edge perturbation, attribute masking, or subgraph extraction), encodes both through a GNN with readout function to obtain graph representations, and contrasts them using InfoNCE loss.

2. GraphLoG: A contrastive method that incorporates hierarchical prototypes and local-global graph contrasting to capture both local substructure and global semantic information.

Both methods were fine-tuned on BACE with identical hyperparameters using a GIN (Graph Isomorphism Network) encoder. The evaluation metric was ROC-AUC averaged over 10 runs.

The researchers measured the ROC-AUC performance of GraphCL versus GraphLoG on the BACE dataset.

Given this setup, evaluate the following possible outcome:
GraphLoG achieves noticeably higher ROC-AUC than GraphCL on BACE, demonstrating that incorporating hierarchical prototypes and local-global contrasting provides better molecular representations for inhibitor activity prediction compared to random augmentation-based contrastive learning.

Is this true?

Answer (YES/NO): YES